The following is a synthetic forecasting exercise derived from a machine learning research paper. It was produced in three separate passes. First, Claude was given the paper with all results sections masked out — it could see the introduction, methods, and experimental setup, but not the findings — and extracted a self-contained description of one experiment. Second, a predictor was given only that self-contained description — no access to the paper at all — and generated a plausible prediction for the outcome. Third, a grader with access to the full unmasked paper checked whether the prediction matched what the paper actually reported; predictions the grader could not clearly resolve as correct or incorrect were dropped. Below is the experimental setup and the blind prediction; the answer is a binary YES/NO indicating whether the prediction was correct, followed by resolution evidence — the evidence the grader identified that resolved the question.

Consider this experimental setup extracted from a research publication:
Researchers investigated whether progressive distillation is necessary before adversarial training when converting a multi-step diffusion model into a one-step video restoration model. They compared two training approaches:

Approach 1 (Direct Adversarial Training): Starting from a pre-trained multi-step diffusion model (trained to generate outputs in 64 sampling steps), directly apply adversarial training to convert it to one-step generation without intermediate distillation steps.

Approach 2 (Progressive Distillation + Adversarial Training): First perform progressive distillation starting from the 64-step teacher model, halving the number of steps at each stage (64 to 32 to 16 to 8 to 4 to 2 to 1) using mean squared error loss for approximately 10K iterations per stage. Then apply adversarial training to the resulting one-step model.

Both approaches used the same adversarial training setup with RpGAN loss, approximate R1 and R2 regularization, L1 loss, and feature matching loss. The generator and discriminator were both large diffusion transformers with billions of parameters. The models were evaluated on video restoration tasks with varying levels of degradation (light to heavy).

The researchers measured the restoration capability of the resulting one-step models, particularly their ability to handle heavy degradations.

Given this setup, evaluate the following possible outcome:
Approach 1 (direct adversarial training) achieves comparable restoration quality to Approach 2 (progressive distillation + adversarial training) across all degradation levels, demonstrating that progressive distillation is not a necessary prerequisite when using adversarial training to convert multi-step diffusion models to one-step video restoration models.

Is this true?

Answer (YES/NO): NO